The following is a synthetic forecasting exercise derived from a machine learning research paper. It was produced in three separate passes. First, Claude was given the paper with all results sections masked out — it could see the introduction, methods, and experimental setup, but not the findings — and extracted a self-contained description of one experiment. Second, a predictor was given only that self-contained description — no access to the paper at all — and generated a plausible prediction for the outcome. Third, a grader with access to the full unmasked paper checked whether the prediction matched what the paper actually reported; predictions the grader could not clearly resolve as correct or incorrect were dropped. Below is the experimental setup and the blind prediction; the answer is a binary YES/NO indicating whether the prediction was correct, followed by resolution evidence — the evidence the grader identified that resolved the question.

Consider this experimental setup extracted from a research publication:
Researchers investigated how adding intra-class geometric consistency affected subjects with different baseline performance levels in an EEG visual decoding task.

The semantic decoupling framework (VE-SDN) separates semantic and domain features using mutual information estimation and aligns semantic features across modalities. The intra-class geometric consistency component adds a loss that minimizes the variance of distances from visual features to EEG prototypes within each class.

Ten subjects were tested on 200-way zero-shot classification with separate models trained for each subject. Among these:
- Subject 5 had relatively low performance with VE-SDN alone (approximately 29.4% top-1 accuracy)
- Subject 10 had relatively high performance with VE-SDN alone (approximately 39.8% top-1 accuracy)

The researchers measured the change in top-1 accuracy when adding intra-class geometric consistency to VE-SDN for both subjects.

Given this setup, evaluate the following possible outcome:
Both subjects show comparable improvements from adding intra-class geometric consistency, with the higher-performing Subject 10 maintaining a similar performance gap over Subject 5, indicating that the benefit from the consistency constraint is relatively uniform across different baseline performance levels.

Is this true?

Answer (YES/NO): NO